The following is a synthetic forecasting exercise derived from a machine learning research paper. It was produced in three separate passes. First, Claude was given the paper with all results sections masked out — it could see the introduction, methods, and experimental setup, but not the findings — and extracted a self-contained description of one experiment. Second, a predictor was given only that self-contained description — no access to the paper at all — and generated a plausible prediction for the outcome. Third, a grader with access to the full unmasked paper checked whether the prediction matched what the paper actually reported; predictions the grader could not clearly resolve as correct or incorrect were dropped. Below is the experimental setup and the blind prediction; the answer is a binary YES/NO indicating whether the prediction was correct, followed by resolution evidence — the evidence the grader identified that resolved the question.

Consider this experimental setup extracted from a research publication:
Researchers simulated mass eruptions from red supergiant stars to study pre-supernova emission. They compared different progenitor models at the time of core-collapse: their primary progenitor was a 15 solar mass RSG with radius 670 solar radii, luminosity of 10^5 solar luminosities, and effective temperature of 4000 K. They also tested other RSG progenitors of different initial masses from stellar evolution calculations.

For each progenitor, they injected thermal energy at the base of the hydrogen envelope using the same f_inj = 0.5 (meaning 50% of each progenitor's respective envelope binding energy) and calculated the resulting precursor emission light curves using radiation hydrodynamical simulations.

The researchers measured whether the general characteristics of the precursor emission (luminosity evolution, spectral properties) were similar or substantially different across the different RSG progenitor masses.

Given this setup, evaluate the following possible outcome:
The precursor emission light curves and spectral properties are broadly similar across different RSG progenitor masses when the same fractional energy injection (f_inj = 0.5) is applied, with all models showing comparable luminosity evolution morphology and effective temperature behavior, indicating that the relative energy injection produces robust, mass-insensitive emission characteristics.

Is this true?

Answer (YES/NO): NO